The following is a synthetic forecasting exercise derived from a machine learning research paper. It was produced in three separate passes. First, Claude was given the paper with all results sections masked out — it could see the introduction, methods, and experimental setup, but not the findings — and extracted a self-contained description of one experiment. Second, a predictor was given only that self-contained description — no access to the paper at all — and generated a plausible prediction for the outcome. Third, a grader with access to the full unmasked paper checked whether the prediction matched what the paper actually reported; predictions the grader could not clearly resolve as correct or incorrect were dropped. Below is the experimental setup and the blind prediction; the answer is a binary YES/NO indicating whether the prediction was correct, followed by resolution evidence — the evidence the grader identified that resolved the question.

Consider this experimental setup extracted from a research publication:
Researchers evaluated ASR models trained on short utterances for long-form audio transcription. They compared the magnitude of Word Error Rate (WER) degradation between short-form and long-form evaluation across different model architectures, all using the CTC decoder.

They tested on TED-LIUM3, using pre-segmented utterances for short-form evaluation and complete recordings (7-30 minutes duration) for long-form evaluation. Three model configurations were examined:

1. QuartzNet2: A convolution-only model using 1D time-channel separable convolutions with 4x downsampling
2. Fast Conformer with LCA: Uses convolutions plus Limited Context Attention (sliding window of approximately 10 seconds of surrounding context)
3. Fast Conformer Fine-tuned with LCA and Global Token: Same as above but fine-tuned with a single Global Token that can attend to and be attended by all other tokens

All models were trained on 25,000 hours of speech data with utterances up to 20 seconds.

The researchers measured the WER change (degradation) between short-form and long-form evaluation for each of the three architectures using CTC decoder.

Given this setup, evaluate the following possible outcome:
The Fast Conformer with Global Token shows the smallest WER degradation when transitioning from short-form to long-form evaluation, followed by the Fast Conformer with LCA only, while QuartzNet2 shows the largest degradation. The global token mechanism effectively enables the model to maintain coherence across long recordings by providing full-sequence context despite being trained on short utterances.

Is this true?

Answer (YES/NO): NO